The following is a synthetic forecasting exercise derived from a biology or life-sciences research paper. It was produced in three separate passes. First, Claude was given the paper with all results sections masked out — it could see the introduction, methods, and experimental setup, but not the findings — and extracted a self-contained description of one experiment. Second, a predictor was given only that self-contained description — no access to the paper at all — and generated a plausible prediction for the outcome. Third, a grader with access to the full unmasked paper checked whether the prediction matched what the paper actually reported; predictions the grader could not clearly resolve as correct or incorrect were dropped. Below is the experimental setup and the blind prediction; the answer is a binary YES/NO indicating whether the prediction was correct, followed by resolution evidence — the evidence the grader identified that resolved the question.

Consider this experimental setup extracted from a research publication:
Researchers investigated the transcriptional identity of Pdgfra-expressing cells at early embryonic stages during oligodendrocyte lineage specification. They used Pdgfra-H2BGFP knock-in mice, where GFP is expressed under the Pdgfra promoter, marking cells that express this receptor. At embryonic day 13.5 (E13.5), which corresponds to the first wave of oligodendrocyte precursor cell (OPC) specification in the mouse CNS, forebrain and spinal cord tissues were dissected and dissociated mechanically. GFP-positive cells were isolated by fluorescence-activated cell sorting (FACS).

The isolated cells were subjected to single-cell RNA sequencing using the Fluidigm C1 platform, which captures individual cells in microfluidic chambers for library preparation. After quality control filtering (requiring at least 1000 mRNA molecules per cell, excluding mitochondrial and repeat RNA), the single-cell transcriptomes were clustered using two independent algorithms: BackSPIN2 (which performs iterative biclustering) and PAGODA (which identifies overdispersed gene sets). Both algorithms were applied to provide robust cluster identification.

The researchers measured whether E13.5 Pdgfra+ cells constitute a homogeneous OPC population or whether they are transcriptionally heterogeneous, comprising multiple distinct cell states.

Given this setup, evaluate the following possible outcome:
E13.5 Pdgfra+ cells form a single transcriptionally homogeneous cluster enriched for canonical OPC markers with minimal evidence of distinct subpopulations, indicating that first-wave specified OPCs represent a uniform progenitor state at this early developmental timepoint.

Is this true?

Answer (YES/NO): NO